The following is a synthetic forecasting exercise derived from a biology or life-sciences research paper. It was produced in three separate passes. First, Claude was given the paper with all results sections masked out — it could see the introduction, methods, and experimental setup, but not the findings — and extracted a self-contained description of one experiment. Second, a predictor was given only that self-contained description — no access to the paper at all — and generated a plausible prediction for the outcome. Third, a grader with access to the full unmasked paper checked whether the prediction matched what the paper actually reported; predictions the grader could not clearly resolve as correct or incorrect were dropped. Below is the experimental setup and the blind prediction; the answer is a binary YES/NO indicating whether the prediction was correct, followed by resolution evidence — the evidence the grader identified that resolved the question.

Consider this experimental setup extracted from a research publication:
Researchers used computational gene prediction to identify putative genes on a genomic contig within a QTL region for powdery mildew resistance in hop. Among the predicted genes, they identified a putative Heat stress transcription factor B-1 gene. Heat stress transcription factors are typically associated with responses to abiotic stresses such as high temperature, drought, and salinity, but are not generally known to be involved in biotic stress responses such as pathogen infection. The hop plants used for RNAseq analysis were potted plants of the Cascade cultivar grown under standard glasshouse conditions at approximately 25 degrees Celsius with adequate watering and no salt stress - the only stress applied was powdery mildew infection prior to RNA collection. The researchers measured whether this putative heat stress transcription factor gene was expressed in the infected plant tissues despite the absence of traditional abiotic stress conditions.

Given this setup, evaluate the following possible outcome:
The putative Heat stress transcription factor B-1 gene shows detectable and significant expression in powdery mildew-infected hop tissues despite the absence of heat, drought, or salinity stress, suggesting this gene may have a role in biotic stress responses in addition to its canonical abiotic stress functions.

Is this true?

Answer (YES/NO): YES